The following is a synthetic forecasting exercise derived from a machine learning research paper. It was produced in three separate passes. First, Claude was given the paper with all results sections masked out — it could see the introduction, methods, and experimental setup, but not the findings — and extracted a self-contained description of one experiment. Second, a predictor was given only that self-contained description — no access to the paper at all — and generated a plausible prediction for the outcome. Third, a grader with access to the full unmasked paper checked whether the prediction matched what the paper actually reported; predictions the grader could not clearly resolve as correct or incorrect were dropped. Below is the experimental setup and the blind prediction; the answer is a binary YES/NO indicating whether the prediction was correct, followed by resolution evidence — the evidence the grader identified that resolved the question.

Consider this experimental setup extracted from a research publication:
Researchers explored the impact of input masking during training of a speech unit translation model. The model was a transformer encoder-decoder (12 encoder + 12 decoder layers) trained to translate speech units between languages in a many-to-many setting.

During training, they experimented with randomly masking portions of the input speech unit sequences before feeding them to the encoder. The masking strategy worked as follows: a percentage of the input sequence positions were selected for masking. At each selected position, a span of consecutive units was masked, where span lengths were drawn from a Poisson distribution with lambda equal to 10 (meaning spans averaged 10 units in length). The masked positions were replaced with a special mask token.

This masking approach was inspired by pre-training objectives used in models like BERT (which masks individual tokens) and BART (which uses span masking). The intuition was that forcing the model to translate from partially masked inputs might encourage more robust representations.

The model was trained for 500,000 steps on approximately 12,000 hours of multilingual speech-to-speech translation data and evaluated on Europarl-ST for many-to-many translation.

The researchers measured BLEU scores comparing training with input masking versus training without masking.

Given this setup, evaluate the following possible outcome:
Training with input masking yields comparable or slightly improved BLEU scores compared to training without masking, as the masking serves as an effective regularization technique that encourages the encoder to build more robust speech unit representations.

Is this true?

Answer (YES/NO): NO